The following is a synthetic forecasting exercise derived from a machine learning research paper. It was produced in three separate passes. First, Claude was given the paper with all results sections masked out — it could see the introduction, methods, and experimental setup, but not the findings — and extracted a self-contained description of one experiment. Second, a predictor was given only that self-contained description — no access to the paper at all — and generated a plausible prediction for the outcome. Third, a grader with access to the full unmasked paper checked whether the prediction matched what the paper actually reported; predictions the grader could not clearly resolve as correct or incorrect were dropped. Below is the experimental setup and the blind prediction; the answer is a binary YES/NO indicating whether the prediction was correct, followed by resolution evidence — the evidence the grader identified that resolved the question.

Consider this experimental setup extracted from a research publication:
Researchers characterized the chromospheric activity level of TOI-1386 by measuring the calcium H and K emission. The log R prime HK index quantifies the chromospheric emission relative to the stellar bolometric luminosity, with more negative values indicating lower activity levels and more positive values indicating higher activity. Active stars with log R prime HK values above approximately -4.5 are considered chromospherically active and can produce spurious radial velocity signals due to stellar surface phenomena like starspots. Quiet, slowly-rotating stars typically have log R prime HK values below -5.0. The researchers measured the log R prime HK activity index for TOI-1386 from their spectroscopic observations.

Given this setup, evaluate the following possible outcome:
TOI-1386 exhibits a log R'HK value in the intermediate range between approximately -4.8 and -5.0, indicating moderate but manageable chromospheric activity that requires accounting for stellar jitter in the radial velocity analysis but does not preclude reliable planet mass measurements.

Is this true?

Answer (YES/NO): NO